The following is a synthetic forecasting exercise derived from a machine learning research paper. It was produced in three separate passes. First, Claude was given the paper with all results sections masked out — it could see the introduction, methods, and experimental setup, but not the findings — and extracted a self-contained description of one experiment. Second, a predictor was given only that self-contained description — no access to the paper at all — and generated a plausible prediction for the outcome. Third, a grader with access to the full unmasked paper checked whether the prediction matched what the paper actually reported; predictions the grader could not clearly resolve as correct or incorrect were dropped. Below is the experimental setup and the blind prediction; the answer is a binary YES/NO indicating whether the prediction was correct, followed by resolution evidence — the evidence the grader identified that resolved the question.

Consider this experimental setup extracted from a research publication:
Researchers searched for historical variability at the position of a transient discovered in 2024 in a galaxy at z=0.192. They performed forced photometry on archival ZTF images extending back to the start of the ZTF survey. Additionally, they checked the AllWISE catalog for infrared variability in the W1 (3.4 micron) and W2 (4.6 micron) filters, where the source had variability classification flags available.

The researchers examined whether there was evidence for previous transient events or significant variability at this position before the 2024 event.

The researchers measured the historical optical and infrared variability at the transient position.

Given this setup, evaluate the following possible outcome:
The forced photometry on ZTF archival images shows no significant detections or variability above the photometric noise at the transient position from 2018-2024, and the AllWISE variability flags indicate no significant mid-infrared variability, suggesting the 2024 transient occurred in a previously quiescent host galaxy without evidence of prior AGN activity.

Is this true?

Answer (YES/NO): NO